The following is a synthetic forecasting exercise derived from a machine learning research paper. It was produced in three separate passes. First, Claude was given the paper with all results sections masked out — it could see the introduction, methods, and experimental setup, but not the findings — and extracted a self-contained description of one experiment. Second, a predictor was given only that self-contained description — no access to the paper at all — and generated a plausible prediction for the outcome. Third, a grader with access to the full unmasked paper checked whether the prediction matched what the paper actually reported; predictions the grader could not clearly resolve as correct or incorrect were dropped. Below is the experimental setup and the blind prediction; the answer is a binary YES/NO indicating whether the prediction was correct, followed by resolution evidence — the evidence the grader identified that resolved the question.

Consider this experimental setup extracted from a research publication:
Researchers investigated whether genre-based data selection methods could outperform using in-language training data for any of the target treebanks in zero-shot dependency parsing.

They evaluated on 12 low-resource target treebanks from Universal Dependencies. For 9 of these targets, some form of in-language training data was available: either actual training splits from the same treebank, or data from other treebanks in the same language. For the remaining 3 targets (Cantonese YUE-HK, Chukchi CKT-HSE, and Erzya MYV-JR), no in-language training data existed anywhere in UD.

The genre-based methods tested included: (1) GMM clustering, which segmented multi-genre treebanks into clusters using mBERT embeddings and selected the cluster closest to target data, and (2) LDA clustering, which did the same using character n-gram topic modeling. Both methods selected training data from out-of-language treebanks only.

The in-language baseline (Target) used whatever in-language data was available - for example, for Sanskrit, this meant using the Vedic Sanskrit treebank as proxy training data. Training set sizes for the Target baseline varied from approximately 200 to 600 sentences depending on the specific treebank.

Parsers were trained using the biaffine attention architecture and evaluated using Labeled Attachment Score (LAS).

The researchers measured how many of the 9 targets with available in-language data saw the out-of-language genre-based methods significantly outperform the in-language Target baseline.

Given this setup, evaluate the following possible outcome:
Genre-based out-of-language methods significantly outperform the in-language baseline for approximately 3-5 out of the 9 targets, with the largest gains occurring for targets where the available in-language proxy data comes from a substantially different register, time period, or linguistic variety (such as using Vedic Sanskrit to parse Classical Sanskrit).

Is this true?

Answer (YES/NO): NO